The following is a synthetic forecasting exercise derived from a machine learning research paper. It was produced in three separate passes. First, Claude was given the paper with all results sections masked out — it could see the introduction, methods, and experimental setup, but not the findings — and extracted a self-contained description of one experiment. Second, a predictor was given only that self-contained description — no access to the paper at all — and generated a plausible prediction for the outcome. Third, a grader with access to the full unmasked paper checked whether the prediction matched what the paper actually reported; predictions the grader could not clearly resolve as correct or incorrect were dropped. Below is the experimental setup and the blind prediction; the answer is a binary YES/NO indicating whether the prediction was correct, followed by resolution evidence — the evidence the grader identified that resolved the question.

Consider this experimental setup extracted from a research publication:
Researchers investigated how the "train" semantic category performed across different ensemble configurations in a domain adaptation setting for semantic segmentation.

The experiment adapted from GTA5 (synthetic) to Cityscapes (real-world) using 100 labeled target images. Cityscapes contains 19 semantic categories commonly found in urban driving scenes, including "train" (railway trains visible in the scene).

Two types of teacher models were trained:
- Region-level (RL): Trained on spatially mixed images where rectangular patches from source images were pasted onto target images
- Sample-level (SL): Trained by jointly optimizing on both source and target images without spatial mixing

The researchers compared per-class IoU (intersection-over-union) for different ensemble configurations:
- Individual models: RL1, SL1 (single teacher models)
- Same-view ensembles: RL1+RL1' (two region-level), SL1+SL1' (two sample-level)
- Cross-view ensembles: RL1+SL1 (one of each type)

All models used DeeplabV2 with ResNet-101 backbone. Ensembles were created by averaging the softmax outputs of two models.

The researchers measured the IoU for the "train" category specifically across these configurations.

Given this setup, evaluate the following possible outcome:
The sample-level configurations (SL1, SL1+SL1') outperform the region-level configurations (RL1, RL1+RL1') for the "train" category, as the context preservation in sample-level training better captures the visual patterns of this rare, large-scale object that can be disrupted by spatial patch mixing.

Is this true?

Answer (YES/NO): NO